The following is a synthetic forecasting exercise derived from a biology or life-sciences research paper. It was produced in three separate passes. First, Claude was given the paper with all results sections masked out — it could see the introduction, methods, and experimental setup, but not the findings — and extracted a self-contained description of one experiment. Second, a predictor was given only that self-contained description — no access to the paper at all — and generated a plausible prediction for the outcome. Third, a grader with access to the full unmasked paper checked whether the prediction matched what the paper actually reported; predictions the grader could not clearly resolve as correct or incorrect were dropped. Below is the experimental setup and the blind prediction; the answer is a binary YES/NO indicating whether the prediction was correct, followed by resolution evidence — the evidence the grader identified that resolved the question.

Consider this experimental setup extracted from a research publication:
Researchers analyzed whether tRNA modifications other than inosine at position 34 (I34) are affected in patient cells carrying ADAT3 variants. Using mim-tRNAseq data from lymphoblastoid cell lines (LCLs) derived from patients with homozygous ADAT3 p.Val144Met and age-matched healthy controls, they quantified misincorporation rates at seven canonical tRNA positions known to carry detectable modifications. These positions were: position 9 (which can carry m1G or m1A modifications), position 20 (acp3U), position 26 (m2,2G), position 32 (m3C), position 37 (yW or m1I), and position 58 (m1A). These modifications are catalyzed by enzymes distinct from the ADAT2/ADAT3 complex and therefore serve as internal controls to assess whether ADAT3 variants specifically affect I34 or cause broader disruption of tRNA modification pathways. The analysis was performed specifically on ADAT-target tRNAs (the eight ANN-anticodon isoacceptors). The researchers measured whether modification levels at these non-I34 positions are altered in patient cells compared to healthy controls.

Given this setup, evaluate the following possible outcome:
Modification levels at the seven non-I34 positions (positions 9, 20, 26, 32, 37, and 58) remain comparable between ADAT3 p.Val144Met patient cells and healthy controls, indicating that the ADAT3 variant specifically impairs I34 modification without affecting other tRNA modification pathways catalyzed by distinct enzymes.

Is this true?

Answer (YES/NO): YES